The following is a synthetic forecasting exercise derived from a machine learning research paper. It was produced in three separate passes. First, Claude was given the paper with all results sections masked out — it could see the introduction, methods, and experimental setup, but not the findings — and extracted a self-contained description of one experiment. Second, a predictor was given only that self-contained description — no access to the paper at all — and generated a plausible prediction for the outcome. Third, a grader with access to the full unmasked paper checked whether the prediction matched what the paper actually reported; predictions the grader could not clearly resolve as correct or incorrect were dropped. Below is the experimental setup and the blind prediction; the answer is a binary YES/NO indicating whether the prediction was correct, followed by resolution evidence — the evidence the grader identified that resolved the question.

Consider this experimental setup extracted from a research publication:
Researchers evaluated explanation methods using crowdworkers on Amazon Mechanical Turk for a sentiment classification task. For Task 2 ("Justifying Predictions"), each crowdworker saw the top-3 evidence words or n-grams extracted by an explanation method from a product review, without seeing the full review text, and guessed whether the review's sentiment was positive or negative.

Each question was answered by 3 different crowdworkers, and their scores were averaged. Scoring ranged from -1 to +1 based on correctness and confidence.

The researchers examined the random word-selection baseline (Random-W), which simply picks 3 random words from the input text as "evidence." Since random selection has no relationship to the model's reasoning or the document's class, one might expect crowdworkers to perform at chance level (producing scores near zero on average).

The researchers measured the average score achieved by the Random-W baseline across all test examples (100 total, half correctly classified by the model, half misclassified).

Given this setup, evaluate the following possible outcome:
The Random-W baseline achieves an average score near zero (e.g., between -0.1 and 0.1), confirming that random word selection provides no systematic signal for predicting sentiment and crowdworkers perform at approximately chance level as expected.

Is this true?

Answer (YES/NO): YES